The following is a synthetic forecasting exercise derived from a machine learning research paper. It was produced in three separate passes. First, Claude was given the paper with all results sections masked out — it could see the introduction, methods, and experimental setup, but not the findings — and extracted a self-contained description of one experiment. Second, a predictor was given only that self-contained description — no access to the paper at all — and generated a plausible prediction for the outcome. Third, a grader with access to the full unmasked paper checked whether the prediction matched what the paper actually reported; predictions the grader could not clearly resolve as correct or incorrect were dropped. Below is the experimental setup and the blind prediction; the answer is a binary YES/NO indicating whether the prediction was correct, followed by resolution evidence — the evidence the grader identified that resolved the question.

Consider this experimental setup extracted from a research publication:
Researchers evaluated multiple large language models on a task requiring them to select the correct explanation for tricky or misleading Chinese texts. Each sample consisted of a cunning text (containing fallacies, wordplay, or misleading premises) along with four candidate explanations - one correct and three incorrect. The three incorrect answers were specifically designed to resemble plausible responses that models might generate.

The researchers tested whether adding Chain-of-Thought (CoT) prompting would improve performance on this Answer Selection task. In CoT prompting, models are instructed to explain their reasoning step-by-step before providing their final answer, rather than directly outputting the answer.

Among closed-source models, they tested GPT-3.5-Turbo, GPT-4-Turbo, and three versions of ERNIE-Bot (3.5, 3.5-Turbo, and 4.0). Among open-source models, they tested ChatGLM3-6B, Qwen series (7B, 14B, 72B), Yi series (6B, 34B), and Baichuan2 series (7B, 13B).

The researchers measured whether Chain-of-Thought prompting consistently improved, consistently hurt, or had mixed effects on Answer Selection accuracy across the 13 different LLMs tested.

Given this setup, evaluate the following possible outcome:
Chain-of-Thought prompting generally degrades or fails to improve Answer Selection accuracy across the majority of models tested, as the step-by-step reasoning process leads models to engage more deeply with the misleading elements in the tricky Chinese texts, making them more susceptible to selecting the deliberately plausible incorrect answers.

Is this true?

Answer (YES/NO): NO